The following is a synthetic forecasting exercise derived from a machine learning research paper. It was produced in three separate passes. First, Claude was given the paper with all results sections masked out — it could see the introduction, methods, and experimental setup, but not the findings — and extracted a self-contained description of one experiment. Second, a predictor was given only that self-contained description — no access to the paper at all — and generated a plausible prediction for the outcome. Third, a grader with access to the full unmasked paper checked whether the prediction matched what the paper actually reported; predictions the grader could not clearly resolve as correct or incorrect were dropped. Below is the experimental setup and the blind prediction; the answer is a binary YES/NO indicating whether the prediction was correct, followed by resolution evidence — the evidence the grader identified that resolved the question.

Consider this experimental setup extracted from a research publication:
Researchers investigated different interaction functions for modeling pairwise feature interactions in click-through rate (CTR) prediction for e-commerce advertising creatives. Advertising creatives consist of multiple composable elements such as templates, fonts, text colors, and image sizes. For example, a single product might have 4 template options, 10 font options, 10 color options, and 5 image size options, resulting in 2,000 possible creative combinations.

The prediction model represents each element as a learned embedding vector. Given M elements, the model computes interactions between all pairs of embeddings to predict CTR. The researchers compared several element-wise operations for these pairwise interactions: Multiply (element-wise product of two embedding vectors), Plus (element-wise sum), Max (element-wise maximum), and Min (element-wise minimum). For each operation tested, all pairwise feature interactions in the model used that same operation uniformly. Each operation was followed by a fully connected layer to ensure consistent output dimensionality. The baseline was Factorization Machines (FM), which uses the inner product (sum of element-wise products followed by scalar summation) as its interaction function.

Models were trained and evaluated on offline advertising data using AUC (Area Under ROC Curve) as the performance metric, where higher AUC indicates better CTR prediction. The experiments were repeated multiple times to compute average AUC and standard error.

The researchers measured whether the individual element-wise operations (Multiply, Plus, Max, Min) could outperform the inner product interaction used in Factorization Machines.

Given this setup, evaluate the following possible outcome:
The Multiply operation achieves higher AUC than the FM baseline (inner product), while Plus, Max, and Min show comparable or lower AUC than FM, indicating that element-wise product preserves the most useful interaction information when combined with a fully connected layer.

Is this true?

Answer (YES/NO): NO